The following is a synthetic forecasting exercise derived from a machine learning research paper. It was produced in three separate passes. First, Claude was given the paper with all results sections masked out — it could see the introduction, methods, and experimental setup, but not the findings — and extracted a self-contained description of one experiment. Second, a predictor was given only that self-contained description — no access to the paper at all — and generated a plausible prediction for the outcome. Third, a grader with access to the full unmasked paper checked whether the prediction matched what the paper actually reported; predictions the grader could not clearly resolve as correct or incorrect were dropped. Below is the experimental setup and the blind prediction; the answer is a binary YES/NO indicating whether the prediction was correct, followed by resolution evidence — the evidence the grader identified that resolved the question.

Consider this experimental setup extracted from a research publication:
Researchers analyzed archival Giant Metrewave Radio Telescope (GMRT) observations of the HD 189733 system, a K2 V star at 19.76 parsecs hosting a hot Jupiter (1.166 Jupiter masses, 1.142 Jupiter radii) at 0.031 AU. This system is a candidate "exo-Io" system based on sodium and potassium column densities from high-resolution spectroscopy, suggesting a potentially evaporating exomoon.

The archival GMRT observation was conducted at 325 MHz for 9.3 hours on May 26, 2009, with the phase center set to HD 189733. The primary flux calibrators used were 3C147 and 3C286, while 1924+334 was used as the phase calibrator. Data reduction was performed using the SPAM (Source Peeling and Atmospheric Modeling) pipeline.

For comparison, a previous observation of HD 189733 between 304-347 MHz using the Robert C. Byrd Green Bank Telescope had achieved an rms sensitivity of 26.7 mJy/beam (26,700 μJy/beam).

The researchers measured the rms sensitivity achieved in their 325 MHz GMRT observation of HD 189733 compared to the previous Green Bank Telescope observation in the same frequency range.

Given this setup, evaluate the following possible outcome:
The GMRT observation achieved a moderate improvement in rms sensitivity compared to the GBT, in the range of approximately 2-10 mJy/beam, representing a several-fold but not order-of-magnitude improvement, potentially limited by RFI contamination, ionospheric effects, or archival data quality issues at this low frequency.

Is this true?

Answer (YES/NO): NO